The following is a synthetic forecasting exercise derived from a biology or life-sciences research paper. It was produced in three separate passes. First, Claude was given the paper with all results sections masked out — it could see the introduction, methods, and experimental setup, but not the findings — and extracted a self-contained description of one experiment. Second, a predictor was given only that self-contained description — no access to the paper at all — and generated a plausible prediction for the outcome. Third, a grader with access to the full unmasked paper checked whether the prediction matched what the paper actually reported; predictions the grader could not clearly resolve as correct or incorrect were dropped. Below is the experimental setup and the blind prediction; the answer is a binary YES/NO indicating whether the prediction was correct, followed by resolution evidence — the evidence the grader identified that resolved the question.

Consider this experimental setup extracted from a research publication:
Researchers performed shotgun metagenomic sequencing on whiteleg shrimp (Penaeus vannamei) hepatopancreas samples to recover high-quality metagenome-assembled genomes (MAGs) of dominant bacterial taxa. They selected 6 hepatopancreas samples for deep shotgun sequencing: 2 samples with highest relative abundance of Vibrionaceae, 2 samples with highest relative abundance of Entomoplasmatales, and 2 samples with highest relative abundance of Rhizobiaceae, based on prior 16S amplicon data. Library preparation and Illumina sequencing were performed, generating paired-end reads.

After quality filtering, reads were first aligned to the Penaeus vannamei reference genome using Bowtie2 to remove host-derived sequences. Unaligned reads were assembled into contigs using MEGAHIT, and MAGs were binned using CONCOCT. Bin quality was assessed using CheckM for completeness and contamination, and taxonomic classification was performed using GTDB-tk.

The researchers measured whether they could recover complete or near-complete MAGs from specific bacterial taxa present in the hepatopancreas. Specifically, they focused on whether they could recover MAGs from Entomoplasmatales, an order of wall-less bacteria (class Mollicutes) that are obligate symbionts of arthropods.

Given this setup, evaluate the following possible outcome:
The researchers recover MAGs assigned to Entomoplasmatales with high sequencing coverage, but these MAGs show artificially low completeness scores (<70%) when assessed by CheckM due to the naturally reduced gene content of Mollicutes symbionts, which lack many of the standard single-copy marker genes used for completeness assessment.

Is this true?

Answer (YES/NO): NO